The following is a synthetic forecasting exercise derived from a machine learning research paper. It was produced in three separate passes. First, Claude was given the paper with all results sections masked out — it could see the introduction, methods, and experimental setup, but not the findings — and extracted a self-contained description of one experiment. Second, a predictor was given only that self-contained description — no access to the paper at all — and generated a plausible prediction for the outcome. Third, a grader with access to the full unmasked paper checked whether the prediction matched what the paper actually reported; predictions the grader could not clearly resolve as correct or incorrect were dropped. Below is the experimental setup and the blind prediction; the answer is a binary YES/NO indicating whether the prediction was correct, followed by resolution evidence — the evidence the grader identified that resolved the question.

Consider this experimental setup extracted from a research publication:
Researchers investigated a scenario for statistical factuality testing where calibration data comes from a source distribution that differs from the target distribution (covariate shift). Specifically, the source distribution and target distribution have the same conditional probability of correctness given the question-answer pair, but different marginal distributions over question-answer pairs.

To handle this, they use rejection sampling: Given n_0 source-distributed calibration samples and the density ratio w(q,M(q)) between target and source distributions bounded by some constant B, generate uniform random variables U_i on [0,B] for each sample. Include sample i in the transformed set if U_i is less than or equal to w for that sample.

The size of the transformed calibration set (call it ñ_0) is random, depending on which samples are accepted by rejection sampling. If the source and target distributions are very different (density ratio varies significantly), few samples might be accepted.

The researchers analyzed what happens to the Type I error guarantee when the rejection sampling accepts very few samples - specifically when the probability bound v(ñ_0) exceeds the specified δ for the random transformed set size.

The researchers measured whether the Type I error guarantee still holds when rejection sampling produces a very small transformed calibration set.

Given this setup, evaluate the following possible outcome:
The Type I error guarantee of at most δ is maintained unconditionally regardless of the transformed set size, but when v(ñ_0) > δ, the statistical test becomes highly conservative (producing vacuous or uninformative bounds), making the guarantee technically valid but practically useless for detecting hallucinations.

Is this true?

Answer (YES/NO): YES